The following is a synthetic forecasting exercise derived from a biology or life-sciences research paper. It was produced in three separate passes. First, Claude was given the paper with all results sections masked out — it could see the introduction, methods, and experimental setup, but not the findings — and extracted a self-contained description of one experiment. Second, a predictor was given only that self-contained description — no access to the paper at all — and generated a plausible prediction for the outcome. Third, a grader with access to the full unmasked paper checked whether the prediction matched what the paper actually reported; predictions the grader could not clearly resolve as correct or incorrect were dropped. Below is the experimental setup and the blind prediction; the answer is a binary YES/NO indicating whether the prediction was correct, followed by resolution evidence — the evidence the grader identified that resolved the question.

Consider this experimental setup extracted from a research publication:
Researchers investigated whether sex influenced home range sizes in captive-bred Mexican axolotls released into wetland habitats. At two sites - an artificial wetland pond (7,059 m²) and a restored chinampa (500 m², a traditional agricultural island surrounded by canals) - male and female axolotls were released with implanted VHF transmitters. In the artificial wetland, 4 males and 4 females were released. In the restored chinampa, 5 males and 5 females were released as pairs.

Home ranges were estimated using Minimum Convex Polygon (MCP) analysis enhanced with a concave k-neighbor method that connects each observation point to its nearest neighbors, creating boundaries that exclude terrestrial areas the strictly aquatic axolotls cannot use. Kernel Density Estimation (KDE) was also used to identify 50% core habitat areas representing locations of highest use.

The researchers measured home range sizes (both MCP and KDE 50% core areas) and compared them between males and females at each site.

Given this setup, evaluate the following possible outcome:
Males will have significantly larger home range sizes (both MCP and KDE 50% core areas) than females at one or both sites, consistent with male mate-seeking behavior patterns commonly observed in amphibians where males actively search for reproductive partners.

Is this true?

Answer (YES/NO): NO